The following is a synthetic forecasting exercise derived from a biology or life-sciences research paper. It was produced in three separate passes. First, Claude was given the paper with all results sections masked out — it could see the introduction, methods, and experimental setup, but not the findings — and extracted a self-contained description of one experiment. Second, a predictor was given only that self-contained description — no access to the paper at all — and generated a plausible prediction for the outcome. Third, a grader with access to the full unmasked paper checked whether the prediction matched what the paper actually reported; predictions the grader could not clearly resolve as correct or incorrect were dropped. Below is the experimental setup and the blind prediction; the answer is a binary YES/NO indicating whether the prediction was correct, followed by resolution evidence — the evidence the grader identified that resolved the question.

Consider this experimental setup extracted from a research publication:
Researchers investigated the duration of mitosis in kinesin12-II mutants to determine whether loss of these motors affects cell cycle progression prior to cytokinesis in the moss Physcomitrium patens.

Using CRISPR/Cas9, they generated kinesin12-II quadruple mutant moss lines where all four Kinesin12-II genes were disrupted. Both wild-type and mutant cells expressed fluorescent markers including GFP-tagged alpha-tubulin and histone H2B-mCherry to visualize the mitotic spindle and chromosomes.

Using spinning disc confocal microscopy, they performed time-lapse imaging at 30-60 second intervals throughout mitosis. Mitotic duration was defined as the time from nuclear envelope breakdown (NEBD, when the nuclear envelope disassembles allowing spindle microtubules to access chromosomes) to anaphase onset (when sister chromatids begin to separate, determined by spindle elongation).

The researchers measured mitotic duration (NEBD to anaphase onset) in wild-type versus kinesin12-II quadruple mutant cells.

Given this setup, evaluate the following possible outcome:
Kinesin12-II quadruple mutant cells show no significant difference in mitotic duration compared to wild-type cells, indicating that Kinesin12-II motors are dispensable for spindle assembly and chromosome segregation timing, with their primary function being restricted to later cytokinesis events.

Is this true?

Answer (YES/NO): YES